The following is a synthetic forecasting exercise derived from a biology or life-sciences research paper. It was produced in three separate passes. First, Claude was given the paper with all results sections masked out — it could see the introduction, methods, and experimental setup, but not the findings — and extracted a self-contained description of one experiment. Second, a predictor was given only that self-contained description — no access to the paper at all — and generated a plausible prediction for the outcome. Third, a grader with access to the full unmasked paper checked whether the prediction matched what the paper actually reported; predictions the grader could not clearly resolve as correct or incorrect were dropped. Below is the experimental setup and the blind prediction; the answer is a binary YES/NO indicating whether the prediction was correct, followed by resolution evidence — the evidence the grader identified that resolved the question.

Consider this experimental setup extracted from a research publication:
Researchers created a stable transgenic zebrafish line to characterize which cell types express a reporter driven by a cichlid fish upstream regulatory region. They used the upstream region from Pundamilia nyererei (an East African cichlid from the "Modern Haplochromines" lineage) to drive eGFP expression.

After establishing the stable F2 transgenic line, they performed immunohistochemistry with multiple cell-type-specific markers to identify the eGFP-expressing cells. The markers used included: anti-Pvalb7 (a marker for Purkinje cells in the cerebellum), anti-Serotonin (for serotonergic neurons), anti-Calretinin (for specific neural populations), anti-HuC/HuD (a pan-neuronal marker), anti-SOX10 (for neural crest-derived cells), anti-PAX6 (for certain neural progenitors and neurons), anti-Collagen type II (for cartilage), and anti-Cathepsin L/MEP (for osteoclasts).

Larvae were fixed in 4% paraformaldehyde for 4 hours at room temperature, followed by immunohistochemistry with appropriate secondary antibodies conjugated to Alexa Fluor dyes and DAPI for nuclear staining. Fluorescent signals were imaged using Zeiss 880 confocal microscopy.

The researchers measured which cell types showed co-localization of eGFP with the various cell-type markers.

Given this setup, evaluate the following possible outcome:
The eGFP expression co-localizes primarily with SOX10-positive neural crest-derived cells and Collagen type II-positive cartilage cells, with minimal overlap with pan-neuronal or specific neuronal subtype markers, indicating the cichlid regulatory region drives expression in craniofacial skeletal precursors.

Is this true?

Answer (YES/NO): NO